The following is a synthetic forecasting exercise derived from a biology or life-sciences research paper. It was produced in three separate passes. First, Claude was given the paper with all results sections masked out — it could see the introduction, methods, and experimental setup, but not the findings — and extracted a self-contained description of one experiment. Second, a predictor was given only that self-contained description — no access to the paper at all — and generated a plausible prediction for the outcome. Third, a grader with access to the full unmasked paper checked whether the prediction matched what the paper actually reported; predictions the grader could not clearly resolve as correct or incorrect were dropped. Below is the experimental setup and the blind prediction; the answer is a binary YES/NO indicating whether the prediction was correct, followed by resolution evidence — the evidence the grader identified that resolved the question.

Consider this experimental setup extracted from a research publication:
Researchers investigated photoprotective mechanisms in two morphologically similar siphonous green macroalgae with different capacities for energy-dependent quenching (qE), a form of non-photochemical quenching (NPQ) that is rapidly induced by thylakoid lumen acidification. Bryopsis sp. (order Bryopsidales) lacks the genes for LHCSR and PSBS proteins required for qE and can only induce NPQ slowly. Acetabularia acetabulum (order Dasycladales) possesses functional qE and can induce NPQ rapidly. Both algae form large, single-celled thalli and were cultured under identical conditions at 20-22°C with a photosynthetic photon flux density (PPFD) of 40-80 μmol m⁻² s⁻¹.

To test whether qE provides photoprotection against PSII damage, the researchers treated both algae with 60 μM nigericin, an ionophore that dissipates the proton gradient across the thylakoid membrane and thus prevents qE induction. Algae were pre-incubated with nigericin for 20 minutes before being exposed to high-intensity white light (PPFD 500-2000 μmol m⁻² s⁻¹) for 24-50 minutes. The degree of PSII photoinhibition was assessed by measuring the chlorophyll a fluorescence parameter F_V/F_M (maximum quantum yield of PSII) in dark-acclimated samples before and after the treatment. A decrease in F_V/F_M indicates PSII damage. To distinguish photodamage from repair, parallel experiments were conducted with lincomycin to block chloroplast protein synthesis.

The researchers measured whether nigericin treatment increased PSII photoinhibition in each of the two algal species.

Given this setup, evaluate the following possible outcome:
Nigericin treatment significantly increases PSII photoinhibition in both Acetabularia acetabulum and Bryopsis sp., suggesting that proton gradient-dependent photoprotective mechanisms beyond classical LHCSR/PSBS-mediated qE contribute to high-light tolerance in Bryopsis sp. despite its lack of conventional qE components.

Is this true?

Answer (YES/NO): NO